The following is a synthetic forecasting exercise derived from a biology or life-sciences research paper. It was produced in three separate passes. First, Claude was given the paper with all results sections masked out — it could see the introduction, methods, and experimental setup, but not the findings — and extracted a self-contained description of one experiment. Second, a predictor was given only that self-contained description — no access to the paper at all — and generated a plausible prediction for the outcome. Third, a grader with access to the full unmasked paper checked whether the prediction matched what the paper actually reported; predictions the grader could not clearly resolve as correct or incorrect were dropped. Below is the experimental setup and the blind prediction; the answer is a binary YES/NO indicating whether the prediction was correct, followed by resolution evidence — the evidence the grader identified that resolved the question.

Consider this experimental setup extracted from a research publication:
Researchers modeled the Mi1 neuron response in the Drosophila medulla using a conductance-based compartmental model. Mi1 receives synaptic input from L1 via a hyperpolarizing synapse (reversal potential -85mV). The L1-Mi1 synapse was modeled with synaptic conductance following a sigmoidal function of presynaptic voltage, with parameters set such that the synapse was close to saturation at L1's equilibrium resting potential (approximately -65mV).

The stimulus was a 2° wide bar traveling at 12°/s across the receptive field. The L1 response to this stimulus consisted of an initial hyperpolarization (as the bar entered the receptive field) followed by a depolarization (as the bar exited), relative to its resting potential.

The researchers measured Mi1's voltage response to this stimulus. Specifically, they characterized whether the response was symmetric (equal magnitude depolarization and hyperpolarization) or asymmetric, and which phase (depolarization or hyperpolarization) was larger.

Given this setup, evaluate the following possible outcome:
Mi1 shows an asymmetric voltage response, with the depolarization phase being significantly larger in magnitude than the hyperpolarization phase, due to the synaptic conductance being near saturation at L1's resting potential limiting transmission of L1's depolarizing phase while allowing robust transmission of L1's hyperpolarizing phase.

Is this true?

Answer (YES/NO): YES